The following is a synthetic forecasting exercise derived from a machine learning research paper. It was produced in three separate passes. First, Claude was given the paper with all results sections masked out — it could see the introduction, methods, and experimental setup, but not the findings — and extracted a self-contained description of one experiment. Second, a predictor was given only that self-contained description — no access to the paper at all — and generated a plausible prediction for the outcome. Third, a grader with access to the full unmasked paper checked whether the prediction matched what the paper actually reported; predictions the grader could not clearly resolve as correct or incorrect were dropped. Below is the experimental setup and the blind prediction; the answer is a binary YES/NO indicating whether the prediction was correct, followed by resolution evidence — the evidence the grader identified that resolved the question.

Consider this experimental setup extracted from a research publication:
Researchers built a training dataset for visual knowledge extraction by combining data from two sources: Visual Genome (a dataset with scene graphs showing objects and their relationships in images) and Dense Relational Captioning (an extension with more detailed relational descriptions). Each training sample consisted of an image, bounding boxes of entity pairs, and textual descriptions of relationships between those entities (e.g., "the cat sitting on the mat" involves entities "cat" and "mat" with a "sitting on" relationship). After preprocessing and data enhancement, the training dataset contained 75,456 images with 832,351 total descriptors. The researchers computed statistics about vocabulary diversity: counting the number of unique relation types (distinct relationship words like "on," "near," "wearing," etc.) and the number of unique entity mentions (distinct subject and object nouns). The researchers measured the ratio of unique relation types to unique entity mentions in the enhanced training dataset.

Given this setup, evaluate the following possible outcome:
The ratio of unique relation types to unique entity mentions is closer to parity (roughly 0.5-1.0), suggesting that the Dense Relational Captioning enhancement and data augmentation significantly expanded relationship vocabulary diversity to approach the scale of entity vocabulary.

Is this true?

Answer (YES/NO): NO